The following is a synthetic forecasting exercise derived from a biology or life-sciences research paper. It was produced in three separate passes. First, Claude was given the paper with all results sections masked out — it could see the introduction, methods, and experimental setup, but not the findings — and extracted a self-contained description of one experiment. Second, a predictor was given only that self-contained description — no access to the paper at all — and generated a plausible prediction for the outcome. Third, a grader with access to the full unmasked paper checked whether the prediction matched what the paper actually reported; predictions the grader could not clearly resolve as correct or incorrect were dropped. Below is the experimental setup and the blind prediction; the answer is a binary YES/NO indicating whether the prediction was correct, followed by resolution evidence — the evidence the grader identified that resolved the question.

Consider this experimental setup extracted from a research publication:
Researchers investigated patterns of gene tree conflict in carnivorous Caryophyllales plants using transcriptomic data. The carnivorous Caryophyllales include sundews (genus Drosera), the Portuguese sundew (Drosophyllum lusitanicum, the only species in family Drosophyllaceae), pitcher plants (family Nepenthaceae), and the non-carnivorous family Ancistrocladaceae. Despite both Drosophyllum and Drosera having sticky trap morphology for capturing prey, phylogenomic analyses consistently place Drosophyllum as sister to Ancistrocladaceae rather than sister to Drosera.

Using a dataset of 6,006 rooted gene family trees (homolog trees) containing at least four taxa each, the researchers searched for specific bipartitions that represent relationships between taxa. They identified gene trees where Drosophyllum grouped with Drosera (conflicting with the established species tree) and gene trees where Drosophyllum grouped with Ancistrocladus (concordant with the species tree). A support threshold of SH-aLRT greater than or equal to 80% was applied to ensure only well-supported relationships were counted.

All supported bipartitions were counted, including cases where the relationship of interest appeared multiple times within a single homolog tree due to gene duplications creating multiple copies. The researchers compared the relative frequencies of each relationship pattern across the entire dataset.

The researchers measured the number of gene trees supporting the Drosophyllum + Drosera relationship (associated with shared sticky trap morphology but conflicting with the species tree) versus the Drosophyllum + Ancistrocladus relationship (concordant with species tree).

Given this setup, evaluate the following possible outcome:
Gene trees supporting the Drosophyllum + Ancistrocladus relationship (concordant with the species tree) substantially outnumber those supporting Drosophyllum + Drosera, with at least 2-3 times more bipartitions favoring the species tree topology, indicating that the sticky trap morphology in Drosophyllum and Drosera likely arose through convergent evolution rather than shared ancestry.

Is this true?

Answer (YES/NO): NO